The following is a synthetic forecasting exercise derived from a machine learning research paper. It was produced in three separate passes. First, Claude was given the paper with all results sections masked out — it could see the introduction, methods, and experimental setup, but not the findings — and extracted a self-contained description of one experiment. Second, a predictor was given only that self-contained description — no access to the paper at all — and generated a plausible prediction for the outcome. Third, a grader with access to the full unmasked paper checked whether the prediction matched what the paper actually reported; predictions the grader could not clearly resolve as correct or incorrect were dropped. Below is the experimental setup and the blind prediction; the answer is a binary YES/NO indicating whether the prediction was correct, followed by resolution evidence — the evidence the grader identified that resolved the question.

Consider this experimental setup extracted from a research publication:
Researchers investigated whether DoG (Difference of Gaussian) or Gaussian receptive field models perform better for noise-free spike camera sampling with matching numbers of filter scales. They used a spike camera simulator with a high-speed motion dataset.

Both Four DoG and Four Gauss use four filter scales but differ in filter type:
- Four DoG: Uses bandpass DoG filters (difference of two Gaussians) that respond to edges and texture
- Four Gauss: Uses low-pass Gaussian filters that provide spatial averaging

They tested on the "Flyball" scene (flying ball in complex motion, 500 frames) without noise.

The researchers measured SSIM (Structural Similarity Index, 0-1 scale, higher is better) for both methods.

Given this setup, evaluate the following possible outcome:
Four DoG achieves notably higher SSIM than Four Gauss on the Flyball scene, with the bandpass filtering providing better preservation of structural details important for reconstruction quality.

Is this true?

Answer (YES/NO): YES